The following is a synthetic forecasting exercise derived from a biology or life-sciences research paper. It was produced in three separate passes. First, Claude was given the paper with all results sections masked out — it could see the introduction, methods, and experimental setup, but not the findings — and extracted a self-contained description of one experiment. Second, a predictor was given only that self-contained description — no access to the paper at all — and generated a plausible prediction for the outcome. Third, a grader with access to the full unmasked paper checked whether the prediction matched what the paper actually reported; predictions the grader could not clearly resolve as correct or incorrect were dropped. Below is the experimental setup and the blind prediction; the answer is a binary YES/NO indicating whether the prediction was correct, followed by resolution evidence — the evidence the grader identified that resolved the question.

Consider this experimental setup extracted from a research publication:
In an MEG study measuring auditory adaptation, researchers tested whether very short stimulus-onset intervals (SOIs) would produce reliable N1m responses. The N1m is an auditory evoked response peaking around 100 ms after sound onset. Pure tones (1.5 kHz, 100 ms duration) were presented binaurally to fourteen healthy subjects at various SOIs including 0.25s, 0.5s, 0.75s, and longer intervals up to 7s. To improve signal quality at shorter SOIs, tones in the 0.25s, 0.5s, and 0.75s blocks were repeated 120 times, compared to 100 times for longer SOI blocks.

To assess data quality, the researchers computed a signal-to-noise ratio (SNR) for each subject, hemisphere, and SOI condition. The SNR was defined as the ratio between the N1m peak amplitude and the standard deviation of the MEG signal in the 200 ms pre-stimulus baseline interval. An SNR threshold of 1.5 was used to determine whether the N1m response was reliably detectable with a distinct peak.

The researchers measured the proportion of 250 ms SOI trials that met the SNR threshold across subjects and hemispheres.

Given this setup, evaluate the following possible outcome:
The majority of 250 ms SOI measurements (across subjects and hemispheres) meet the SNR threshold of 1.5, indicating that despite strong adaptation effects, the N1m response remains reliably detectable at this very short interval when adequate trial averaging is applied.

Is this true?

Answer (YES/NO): NO